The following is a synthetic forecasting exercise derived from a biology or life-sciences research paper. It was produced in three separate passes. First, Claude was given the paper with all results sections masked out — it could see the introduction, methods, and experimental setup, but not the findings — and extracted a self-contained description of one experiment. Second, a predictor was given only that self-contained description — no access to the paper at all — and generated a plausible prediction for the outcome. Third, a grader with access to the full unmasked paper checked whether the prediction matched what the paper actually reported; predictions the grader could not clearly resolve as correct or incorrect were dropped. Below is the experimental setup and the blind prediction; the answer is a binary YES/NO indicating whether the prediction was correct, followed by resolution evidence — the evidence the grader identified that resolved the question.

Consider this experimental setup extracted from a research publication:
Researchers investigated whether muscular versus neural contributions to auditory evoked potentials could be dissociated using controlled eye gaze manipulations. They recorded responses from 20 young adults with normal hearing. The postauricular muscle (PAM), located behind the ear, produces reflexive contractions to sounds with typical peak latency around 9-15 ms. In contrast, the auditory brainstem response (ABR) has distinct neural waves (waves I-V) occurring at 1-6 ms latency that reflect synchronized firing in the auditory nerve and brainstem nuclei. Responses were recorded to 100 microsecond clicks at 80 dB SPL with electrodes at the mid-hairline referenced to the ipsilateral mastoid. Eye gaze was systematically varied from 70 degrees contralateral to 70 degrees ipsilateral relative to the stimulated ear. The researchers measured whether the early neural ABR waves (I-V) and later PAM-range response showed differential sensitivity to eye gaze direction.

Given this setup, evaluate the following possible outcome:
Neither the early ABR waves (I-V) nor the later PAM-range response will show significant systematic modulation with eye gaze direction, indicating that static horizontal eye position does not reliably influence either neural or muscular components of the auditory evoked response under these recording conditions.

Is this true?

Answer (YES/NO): NO